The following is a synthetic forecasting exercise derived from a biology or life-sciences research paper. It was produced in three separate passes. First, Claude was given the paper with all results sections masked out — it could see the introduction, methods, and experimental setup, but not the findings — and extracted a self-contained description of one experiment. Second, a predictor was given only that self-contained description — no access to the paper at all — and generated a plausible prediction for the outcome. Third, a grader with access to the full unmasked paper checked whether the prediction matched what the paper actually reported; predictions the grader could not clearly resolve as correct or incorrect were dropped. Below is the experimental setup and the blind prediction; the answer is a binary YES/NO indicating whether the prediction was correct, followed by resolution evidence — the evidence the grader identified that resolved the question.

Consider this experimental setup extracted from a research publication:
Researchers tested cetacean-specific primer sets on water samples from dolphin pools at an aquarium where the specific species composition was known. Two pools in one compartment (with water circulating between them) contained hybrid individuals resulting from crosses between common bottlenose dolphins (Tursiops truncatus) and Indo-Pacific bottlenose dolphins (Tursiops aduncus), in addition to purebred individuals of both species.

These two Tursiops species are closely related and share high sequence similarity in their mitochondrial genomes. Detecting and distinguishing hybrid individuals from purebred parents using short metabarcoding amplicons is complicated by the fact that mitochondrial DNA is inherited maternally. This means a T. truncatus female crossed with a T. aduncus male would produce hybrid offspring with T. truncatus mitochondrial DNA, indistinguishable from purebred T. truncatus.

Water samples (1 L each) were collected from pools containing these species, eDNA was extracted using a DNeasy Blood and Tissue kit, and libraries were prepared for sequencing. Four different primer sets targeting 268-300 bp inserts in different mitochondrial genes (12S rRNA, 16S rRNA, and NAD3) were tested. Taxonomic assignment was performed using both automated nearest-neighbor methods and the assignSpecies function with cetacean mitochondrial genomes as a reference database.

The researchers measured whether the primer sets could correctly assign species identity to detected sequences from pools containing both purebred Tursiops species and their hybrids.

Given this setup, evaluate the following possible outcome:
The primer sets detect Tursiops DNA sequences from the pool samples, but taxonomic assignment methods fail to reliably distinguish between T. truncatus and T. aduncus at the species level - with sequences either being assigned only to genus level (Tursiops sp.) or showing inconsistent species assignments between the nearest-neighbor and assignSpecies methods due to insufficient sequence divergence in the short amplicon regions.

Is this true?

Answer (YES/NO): NO